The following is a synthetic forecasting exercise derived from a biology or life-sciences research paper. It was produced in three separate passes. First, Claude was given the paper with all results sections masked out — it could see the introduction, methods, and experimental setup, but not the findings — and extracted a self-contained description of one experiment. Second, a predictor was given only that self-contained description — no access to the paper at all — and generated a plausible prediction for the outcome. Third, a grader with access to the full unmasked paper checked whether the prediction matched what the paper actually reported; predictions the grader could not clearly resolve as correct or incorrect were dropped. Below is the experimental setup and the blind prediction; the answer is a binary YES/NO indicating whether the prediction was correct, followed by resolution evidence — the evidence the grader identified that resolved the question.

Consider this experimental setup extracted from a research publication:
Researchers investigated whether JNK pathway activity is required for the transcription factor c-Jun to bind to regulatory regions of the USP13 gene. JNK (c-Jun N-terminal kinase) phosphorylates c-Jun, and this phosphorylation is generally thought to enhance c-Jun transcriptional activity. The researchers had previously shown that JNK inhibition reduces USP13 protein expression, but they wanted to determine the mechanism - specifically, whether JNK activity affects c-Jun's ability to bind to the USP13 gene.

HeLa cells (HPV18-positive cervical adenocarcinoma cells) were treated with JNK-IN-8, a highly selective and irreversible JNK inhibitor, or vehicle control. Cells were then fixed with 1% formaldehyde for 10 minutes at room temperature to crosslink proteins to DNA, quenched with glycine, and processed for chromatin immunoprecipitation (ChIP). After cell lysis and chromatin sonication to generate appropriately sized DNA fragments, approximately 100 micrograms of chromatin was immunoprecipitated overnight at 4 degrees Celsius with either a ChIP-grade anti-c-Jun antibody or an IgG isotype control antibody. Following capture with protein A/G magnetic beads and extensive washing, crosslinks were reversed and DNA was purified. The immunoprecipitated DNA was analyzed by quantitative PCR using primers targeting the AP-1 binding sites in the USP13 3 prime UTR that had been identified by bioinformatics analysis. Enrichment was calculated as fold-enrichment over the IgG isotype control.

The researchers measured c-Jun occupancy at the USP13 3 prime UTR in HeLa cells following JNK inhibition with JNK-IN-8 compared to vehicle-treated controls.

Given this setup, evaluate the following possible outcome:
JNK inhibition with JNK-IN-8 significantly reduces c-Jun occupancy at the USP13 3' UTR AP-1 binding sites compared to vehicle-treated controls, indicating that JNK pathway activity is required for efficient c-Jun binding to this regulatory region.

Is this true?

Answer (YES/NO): YES